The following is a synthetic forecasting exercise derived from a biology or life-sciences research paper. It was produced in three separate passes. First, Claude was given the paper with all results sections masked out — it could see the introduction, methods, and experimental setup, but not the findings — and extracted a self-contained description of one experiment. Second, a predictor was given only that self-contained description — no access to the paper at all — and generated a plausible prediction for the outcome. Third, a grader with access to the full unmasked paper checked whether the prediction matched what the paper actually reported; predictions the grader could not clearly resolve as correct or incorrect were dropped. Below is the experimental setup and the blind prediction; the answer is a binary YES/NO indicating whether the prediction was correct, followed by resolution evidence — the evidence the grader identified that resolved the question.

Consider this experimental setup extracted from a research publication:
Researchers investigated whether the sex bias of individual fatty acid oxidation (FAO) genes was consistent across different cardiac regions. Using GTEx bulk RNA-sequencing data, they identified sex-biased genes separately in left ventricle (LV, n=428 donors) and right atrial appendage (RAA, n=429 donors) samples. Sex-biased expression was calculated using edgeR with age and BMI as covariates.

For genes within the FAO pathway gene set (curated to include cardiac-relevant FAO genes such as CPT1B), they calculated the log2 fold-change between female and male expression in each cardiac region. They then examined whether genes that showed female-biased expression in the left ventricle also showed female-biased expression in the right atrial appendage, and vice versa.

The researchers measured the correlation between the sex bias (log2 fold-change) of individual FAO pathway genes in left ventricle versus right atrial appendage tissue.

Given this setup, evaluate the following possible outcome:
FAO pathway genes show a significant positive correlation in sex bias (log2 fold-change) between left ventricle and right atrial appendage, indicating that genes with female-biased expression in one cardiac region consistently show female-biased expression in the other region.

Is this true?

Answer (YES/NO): YES